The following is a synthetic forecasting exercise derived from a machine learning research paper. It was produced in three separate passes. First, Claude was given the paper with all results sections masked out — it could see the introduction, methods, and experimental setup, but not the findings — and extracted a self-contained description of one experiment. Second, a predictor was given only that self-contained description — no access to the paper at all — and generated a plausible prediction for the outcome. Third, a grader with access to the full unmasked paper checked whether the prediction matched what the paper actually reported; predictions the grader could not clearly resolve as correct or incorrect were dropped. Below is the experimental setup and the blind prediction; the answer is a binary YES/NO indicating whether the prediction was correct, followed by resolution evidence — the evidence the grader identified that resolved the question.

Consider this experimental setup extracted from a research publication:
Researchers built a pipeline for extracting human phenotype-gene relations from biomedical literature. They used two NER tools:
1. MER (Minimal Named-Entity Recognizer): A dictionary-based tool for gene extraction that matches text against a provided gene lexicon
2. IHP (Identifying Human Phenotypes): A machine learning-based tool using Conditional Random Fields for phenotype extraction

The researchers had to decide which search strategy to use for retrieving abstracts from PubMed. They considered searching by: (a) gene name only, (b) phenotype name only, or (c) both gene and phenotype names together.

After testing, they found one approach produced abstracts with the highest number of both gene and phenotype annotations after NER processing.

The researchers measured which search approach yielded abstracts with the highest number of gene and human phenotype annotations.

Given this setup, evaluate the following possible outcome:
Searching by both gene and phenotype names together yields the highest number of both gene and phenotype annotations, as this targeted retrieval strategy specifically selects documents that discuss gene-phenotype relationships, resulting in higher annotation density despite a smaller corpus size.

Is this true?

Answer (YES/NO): NO